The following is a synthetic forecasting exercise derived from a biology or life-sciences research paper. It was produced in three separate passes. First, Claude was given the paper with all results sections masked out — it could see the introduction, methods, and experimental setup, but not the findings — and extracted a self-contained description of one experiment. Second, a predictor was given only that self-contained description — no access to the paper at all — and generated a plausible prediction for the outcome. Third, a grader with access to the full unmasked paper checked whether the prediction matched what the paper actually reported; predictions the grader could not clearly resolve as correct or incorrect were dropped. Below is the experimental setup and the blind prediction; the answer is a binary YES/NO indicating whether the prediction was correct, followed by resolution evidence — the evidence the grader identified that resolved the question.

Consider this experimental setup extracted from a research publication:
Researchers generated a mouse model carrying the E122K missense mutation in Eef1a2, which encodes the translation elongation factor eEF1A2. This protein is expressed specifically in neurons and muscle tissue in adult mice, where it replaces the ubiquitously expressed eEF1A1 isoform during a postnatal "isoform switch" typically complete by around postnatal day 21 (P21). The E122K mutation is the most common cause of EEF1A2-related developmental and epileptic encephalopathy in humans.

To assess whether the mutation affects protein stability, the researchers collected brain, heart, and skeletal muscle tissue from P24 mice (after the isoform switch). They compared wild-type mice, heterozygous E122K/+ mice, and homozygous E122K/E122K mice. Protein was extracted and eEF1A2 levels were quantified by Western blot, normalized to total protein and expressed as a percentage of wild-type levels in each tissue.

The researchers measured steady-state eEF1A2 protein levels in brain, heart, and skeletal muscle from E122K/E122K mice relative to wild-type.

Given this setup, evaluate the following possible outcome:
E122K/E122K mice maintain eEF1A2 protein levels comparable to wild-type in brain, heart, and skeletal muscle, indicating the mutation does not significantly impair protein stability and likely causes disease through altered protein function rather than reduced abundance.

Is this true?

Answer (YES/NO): NO